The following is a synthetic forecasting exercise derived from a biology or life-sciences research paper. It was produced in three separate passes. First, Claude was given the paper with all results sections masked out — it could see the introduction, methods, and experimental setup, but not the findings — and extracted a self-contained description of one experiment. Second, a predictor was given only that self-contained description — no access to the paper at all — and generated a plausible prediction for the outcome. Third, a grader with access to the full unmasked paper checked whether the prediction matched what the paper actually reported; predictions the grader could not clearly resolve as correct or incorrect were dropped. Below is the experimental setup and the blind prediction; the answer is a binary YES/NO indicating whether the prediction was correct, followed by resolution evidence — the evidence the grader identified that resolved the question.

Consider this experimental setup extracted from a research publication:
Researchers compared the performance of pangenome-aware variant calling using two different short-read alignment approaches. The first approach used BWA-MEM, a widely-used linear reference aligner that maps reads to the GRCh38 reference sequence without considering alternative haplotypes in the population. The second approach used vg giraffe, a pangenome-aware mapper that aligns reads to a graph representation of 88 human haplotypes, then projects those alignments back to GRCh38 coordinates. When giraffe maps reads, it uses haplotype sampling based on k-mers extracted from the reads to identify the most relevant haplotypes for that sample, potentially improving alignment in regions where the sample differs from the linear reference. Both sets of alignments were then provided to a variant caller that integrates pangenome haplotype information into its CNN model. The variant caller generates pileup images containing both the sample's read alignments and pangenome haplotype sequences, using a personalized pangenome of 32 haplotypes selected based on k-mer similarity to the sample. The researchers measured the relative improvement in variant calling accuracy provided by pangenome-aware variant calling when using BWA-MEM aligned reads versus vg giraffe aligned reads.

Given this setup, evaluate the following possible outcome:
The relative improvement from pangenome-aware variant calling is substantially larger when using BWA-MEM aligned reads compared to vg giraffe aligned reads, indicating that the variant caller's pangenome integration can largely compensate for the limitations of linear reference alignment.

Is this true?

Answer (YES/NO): NO